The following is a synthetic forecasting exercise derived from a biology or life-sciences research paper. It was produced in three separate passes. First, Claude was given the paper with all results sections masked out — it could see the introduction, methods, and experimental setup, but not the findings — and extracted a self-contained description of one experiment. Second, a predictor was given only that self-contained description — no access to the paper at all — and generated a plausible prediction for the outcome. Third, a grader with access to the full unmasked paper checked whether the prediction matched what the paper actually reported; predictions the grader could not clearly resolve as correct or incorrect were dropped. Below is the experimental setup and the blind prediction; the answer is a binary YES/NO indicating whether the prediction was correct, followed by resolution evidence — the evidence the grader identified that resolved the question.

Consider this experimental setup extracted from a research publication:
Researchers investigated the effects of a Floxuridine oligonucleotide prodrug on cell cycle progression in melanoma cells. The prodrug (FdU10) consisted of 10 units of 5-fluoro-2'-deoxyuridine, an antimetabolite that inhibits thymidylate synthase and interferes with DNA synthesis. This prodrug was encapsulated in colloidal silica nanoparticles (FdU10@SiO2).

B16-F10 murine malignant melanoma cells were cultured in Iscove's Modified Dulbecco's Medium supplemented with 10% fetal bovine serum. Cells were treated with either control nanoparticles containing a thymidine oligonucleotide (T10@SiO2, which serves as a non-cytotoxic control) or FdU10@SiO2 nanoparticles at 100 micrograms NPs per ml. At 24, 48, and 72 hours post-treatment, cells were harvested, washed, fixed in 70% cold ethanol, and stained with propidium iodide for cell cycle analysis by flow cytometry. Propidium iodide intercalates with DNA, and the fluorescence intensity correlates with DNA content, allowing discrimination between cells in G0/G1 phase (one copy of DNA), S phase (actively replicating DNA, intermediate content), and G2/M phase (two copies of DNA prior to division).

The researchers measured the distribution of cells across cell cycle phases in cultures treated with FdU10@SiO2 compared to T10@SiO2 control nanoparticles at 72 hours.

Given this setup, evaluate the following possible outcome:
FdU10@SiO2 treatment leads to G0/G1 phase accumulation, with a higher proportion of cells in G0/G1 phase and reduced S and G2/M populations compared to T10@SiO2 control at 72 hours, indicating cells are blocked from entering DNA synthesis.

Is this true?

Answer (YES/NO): NO